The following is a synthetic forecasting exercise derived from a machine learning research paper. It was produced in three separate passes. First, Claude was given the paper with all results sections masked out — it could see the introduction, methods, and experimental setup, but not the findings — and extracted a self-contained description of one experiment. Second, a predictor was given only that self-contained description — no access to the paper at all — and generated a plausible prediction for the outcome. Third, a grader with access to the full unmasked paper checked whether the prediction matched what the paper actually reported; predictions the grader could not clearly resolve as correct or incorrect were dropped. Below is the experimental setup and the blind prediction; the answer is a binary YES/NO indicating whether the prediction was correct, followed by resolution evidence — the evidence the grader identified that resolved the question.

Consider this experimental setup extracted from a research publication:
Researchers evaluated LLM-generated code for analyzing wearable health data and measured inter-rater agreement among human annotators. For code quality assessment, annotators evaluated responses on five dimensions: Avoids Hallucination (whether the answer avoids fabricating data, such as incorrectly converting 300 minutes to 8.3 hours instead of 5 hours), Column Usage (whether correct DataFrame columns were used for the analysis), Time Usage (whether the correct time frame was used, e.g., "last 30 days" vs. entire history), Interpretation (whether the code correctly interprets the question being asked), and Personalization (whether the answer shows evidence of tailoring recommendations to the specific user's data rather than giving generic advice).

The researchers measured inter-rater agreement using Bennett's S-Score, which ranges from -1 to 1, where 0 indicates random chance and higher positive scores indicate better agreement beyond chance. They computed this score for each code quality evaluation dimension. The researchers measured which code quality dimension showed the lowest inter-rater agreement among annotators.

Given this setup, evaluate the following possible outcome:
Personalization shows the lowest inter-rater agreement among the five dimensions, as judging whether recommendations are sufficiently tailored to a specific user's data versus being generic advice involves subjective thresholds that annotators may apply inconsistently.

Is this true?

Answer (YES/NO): YES